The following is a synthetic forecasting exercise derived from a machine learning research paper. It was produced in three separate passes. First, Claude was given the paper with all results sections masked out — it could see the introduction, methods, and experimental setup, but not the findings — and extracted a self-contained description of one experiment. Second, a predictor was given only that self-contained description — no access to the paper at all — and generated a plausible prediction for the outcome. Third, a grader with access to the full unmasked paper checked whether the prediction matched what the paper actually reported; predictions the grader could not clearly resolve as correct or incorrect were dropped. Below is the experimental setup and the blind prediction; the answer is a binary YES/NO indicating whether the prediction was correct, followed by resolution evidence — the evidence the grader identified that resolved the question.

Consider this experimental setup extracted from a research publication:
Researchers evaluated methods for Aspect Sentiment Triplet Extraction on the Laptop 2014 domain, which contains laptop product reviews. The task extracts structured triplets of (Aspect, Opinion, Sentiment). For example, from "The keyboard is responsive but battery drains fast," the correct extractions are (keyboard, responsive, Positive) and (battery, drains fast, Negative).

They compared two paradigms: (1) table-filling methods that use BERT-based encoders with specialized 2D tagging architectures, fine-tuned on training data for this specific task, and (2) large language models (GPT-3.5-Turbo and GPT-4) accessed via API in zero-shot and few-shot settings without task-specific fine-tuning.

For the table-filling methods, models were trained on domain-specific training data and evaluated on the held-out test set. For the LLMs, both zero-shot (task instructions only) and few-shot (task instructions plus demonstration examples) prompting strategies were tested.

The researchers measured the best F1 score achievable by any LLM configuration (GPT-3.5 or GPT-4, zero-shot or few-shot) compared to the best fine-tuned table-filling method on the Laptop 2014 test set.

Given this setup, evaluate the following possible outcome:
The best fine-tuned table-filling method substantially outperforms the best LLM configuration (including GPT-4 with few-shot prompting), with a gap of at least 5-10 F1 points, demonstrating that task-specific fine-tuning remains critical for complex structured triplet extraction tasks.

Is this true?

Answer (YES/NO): YES